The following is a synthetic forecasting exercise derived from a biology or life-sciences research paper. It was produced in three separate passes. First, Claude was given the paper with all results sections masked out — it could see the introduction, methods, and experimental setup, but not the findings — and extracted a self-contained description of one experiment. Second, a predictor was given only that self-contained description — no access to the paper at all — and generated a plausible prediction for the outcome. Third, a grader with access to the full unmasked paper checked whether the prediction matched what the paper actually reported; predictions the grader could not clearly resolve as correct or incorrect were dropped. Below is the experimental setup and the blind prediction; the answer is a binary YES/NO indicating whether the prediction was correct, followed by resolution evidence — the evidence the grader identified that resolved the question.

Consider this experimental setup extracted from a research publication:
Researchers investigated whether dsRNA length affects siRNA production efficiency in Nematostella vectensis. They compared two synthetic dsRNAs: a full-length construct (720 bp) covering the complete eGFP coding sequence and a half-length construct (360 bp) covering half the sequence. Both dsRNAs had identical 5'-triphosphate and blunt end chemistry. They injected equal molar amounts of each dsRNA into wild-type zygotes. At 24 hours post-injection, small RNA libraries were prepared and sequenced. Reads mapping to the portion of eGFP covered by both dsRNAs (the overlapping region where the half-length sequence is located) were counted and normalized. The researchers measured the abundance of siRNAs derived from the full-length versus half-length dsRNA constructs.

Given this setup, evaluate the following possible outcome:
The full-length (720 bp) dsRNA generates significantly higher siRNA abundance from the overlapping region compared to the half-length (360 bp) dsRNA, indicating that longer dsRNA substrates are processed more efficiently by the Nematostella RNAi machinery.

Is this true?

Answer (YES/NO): NO